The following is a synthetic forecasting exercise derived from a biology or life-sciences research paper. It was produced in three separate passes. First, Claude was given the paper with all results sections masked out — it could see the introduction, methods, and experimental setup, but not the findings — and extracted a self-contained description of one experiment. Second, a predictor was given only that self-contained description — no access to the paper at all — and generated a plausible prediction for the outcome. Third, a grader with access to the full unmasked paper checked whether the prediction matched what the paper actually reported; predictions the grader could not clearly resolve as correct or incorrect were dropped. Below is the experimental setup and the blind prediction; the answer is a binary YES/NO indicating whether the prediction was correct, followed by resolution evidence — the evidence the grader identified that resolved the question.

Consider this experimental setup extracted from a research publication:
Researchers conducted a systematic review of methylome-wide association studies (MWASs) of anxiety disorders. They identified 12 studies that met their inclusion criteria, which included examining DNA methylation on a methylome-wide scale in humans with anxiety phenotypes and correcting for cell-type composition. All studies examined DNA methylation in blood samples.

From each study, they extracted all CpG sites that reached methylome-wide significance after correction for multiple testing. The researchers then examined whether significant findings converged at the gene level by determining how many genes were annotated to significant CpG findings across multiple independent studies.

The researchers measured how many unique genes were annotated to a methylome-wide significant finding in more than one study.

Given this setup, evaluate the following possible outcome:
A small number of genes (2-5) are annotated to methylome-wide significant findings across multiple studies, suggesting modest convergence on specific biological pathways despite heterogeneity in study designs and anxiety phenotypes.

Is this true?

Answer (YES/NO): NO